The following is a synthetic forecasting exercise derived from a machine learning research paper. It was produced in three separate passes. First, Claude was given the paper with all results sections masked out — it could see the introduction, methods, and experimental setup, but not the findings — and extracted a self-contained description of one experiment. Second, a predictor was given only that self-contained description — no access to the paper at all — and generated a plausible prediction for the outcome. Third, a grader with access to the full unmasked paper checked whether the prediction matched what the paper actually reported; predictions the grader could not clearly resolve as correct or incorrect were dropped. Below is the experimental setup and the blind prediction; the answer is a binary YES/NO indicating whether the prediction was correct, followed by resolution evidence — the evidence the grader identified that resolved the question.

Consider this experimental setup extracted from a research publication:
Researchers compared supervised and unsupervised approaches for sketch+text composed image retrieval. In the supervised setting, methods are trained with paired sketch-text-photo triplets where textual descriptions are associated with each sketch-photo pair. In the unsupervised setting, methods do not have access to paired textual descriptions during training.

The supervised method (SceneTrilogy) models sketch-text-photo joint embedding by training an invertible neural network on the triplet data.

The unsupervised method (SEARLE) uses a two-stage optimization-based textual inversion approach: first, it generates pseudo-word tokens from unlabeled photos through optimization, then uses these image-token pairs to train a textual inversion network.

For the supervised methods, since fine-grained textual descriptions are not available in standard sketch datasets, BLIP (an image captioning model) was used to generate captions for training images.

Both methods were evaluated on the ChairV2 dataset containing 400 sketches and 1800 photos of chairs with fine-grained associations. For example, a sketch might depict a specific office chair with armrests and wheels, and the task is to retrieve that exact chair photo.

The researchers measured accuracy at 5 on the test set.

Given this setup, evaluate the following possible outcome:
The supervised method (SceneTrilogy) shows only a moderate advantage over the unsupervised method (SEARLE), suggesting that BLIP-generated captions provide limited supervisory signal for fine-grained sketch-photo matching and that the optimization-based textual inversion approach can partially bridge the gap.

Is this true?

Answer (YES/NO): NO